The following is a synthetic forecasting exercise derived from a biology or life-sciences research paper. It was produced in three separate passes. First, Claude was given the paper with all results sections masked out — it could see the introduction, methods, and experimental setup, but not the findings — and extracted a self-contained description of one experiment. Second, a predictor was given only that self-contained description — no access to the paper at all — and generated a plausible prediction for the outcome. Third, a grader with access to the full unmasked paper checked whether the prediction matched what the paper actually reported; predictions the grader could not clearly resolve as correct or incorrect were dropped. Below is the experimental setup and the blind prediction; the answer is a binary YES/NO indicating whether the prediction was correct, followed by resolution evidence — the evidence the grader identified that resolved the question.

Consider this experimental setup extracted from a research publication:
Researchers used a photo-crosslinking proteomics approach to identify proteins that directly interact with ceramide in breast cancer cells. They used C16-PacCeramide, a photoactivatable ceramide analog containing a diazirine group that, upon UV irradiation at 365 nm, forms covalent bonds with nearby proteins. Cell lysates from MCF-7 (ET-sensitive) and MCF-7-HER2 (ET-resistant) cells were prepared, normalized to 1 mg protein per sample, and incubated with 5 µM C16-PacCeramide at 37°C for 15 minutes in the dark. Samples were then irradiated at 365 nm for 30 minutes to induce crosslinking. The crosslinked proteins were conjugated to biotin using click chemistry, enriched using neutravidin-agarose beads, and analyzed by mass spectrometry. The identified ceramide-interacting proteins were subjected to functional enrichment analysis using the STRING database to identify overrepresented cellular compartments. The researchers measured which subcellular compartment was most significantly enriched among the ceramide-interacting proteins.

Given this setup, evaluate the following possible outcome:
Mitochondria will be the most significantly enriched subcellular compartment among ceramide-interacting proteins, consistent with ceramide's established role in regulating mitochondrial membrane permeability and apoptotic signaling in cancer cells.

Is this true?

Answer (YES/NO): NO